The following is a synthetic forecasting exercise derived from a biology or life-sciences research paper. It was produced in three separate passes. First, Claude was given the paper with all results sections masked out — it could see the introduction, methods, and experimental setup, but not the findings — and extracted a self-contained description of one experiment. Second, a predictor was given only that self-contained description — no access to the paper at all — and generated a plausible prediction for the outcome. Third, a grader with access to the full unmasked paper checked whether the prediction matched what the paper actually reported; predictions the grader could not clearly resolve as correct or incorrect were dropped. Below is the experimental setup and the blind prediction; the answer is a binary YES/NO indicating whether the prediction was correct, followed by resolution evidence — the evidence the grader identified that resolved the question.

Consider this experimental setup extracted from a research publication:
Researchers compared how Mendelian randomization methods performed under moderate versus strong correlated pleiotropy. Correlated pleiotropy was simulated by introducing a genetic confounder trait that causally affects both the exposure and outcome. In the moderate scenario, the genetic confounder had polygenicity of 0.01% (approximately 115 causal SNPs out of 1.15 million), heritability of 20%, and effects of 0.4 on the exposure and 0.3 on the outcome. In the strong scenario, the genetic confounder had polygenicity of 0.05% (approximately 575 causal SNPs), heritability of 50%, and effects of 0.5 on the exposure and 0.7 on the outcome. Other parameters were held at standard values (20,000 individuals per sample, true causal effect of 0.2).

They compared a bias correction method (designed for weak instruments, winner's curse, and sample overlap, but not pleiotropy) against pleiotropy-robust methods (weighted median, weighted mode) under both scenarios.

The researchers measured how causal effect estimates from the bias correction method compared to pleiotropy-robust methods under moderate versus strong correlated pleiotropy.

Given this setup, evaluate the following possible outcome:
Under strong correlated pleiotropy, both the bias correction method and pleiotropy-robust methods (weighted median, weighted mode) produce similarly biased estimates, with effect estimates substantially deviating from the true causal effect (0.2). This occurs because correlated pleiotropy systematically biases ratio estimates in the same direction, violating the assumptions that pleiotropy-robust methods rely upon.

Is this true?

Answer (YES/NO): NO